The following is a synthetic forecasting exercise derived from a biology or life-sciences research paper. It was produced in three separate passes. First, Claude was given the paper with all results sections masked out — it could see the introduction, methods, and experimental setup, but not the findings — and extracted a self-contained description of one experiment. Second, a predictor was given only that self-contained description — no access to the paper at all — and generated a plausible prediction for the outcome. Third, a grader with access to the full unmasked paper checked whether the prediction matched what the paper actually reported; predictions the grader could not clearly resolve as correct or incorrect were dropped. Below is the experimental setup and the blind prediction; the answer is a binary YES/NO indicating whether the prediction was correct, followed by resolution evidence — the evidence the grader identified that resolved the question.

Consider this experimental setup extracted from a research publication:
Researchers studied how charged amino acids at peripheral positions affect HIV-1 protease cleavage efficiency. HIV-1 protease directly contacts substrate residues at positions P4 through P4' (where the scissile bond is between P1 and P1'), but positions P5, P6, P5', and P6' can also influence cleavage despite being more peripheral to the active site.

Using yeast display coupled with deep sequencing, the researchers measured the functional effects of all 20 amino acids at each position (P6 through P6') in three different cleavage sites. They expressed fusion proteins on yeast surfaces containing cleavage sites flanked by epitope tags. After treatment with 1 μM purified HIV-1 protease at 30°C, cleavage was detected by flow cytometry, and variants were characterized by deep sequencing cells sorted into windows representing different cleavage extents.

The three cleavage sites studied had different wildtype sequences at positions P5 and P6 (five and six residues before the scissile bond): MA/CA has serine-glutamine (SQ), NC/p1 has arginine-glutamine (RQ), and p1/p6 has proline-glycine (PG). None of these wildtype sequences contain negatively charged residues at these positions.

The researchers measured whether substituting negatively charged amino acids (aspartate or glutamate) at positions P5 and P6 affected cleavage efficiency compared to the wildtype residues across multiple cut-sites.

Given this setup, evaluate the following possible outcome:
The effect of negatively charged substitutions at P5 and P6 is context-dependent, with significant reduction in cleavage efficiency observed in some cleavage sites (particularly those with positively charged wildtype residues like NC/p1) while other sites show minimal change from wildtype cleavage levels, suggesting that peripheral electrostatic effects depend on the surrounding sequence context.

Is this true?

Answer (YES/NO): NO